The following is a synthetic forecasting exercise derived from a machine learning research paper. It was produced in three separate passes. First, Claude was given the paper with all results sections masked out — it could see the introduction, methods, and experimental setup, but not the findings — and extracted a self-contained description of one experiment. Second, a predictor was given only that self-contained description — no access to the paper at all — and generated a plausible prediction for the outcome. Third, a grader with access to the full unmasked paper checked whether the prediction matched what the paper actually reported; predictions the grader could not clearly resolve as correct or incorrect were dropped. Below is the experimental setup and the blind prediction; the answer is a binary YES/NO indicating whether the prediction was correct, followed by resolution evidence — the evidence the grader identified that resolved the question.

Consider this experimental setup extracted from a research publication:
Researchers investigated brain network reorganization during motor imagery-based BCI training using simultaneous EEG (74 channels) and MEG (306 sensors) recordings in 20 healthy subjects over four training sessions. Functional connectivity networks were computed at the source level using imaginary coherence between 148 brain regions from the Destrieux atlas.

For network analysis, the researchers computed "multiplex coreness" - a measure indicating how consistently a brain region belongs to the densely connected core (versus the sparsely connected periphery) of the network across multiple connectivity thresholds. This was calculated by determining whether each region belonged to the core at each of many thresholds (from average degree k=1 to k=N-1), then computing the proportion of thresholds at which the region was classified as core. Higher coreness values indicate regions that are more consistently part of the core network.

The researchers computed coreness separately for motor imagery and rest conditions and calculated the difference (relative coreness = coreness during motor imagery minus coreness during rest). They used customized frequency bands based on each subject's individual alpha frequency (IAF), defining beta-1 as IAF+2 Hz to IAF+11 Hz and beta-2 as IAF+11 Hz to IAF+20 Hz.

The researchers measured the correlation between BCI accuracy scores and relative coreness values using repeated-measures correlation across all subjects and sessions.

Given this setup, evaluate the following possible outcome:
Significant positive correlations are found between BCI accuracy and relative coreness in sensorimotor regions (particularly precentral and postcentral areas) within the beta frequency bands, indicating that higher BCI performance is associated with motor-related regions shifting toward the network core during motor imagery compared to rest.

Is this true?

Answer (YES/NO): NO